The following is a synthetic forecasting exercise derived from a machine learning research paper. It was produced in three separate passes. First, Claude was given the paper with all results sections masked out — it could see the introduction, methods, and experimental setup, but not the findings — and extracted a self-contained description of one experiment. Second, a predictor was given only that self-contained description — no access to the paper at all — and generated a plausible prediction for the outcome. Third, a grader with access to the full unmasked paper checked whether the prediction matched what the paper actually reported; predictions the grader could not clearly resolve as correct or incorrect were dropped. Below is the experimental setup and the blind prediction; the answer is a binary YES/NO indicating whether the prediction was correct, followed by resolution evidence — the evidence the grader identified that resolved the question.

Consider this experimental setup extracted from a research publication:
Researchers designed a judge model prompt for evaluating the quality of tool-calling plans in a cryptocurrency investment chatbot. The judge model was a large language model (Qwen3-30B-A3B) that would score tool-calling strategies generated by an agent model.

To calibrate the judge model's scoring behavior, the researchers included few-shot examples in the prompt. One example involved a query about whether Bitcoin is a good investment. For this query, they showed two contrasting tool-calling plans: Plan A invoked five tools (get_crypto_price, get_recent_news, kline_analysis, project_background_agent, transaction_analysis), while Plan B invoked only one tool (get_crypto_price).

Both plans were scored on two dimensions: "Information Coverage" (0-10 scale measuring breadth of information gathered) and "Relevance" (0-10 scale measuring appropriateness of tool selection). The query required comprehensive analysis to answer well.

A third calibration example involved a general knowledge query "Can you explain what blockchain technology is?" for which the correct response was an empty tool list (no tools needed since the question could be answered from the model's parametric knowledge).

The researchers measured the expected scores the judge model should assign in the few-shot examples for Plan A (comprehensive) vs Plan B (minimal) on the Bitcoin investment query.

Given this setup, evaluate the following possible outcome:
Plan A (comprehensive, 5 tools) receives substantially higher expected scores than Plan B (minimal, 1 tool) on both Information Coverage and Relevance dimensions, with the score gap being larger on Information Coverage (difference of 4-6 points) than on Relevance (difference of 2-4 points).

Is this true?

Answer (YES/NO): YES